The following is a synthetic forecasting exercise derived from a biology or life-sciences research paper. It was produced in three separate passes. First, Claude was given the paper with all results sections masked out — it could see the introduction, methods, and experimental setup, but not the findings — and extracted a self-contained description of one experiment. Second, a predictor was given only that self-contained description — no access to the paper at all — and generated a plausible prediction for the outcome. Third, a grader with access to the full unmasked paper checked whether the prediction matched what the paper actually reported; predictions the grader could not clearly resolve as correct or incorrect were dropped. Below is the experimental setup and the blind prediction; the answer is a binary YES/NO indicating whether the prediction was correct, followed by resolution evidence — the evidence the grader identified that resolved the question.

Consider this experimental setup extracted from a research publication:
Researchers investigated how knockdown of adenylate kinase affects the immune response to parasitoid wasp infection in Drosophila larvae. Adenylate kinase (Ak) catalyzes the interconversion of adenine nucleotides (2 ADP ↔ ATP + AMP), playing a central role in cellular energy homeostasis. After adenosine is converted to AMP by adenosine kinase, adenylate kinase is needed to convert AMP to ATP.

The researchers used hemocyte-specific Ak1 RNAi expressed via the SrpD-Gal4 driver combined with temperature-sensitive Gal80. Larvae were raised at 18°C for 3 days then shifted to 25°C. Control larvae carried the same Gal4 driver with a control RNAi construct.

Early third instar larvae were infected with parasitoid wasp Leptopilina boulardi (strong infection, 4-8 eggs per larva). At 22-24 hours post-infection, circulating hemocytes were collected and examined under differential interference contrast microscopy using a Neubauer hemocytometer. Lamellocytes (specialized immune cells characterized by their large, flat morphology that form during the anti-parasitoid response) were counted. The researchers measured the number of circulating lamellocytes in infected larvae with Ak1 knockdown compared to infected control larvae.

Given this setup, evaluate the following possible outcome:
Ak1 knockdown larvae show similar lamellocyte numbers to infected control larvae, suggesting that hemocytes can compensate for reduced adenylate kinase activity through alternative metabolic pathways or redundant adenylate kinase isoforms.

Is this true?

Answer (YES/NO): NO